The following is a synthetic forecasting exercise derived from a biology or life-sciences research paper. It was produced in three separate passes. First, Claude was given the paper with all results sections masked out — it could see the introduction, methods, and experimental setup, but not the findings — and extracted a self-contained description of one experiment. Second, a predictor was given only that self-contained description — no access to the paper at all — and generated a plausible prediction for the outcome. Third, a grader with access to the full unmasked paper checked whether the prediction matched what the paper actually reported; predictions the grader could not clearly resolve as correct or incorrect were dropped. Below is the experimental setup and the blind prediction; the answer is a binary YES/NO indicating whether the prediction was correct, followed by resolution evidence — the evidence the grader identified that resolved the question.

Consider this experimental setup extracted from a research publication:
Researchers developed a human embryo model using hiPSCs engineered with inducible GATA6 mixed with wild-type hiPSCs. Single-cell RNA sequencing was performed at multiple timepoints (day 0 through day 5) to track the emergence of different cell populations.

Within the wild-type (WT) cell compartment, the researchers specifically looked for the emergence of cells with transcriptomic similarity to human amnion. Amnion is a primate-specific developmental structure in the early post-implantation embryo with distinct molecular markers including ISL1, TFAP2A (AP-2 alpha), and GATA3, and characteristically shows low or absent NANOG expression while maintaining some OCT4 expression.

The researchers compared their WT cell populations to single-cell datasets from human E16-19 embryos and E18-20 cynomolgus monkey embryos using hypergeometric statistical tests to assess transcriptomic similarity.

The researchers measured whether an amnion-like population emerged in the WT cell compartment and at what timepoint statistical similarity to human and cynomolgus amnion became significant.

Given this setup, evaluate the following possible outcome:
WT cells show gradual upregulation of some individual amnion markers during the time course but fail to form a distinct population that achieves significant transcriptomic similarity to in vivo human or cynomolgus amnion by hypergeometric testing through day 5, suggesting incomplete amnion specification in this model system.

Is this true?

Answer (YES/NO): NO